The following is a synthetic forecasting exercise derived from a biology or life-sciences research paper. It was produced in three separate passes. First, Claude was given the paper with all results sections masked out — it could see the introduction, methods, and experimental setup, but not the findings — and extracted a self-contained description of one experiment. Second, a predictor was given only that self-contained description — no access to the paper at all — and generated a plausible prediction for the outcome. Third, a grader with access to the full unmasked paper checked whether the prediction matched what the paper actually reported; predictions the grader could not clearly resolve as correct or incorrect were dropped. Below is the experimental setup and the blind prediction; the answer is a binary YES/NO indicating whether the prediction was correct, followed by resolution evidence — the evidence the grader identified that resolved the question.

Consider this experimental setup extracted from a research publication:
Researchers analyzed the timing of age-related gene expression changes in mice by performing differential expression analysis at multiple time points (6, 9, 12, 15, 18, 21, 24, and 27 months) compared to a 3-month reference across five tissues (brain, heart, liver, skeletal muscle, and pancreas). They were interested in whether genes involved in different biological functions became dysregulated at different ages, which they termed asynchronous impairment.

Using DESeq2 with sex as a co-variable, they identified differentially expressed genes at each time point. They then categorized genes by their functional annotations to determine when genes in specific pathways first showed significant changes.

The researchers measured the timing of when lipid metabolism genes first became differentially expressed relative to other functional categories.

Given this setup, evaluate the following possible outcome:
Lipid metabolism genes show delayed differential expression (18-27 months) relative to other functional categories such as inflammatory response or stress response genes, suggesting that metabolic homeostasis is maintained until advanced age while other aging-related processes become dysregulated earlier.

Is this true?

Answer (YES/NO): NO